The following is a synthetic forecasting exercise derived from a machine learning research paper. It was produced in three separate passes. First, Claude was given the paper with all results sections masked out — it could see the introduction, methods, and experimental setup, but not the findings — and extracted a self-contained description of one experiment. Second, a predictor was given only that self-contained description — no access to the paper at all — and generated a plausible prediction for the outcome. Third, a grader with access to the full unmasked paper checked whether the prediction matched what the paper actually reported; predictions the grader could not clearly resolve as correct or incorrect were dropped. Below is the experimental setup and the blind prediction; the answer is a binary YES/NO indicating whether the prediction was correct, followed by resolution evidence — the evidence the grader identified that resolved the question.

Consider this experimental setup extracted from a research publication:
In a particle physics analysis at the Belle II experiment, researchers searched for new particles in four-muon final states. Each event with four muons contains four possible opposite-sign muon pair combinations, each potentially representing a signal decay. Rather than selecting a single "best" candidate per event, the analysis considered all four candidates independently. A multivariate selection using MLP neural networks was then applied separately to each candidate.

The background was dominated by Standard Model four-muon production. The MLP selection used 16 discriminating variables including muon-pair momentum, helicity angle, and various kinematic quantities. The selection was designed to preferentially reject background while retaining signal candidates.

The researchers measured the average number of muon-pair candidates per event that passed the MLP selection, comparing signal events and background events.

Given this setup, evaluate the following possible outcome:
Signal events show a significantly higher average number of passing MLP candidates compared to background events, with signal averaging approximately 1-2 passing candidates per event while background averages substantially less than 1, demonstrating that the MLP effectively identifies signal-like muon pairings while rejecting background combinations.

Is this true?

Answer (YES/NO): NO